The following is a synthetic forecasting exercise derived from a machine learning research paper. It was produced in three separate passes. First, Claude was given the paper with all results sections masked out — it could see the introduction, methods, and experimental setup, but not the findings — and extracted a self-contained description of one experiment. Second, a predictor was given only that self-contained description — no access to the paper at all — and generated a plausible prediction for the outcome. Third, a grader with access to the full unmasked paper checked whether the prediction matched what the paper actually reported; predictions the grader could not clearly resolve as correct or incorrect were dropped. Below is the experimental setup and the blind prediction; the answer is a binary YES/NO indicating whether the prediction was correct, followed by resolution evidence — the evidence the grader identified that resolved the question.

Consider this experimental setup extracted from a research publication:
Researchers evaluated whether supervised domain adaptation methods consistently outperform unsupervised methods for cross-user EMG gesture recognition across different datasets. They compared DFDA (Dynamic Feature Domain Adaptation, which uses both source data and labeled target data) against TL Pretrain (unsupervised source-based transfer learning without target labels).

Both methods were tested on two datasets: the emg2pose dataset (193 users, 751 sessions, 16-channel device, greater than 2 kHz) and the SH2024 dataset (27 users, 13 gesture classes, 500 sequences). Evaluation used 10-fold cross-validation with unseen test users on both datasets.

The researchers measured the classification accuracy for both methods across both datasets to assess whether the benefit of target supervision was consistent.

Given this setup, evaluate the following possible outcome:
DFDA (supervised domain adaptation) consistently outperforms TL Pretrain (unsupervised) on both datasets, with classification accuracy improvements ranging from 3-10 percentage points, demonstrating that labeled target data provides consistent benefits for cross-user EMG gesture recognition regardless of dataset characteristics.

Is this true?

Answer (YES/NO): NO